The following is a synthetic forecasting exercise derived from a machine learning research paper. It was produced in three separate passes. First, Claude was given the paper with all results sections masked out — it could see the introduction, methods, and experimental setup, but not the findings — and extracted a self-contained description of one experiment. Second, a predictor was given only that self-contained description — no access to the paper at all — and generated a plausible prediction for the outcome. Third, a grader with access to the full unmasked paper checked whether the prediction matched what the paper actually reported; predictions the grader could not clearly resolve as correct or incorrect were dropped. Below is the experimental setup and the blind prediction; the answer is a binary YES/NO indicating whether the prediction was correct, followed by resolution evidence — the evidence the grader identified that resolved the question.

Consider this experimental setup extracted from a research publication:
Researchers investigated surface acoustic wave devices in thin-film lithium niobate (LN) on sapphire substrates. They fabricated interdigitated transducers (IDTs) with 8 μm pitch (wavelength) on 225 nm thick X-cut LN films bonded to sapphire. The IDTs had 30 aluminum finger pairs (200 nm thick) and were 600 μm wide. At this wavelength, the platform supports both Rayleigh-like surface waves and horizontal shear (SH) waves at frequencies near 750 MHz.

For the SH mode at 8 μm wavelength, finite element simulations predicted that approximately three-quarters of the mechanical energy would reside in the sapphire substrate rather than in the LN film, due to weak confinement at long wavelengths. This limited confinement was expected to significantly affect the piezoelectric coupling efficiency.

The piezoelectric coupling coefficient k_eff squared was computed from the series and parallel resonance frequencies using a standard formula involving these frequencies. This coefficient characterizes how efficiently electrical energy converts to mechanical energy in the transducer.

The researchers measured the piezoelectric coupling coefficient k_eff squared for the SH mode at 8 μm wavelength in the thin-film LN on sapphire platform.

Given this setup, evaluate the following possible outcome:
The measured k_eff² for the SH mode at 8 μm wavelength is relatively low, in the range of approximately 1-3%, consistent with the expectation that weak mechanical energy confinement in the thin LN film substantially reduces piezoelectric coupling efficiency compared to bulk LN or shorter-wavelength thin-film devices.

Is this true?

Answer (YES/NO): NO